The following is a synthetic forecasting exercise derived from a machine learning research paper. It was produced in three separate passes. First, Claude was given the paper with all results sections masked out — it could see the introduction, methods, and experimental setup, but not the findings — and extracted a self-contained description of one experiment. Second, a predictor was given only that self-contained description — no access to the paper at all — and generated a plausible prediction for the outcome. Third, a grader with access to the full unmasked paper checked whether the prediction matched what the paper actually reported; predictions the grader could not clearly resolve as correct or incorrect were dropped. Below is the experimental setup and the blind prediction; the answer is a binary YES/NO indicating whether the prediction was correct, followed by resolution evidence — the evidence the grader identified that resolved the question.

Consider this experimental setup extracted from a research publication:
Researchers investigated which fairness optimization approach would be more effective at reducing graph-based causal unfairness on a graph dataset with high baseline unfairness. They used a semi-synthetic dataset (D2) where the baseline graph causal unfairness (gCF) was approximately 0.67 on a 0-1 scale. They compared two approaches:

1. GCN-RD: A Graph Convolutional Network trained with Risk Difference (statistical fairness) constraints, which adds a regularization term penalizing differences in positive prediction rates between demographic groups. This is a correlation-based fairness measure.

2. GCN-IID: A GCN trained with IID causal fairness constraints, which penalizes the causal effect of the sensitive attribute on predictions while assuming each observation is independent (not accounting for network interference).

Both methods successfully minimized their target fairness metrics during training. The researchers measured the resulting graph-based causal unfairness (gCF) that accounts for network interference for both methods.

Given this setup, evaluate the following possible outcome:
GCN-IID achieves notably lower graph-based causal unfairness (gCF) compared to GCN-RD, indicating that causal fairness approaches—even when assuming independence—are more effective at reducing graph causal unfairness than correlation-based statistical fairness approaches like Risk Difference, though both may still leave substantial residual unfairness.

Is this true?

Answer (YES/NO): NO